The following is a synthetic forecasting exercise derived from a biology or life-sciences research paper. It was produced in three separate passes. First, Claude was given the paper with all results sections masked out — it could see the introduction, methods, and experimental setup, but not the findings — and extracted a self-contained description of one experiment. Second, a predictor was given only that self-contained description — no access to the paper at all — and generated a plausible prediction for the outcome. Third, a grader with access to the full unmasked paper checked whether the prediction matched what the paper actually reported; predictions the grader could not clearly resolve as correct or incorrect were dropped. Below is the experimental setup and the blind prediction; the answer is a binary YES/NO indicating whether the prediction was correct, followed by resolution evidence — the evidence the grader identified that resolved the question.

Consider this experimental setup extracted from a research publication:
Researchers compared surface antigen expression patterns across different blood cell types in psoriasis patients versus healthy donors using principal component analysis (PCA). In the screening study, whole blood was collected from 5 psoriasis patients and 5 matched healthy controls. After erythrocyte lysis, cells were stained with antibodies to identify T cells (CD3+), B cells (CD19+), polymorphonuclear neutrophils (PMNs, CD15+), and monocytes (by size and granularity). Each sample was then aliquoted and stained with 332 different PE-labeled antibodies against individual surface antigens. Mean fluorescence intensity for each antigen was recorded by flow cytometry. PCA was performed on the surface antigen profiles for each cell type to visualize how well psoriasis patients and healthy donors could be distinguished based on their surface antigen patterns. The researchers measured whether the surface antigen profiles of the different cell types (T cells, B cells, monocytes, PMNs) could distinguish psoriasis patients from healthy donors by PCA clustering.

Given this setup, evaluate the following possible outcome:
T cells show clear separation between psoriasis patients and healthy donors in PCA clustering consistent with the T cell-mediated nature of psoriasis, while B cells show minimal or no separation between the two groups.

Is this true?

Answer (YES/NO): NO